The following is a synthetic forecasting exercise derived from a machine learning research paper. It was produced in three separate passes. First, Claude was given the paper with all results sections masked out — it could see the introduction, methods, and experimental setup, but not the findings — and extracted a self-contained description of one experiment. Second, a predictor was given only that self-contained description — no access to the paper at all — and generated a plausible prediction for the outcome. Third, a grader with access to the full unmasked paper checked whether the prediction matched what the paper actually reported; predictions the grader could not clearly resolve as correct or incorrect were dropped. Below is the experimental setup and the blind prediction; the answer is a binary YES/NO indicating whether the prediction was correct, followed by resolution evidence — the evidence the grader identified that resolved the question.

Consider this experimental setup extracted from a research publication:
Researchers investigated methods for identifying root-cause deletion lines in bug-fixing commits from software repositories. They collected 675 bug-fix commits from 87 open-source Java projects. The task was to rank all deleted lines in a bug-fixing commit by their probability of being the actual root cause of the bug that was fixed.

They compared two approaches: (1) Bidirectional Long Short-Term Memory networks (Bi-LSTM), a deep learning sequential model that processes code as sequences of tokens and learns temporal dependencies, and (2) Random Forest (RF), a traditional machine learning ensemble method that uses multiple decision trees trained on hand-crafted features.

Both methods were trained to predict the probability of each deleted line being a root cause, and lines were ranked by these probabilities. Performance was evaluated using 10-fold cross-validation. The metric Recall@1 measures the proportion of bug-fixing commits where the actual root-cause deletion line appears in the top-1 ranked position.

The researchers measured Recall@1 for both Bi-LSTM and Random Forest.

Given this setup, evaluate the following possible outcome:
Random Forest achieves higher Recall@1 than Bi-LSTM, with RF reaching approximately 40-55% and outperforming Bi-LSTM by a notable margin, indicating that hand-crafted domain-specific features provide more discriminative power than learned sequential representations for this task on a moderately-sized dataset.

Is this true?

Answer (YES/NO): NO